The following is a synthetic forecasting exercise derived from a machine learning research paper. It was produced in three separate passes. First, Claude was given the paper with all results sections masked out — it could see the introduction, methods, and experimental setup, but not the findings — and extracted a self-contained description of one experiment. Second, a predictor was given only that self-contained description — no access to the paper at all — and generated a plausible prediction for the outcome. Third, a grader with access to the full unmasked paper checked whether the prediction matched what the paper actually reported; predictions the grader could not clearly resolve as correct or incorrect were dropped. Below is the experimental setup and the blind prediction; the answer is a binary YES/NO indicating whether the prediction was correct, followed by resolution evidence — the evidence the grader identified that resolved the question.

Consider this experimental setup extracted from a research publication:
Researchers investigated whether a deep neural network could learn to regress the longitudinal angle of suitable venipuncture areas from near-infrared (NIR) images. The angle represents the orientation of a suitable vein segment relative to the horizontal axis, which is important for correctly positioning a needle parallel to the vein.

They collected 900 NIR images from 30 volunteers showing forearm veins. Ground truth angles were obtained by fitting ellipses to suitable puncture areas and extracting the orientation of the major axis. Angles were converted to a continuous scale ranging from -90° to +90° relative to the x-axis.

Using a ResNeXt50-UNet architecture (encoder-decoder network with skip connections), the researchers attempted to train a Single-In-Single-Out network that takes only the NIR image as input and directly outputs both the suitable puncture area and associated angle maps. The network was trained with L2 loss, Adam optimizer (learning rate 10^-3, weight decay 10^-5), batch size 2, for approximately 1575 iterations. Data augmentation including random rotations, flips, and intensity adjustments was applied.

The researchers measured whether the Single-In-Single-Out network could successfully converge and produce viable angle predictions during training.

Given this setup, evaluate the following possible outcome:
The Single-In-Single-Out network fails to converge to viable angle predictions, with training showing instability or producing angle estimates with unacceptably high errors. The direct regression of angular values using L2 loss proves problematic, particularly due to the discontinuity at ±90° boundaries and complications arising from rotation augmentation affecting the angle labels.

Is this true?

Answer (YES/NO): NO